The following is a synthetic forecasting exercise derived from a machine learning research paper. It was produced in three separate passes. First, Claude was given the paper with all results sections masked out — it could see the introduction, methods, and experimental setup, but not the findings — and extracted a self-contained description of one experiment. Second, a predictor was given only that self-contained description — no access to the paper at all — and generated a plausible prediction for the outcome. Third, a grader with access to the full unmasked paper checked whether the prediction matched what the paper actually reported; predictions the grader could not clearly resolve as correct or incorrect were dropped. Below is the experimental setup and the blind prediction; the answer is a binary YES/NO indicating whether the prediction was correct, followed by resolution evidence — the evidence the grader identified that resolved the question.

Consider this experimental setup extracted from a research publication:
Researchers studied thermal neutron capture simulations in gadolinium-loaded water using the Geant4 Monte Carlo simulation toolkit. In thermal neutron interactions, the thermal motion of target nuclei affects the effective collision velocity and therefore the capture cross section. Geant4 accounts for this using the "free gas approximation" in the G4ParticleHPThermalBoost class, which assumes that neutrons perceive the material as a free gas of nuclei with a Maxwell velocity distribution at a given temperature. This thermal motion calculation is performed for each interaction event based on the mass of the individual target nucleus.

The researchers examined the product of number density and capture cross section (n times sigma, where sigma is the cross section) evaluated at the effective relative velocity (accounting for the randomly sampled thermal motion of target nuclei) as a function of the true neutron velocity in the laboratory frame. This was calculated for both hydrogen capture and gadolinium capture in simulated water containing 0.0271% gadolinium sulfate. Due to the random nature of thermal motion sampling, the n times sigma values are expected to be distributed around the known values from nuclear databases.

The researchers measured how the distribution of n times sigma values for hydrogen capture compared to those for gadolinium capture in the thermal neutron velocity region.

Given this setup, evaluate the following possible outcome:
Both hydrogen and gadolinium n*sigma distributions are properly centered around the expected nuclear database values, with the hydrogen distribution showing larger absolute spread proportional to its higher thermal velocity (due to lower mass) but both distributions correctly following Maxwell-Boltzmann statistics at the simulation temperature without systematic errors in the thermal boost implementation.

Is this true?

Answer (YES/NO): NO